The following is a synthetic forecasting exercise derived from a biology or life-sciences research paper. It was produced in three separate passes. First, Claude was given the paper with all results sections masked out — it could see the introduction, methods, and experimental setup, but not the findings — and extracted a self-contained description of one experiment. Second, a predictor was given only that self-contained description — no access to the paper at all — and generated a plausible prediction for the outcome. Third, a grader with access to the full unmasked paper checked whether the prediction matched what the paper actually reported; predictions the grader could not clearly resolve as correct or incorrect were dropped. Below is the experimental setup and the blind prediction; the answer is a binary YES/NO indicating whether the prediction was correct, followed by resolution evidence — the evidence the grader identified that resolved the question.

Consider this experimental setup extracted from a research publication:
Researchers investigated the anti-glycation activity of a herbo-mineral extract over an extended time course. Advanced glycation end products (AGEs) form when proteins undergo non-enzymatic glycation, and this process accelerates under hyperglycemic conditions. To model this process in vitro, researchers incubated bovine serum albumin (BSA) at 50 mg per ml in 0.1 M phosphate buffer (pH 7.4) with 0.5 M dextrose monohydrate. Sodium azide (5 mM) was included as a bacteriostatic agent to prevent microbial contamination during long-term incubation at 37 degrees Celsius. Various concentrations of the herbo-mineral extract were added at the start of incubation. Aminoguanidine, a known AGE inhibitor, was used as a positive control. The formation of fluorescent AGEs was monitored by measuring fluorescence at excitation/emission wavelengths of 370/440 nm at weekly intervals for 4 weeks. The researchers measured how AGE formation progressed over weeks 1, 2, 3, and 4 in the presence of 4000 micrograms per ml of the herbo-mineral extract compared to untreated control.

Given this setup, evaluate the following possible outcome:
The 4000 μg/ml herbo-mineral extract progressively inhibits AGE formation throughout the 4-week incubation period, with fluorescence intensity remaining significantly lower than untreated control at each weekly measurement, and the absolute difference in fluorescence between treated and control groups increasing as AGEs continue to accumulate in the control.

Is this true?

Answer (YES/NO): NO